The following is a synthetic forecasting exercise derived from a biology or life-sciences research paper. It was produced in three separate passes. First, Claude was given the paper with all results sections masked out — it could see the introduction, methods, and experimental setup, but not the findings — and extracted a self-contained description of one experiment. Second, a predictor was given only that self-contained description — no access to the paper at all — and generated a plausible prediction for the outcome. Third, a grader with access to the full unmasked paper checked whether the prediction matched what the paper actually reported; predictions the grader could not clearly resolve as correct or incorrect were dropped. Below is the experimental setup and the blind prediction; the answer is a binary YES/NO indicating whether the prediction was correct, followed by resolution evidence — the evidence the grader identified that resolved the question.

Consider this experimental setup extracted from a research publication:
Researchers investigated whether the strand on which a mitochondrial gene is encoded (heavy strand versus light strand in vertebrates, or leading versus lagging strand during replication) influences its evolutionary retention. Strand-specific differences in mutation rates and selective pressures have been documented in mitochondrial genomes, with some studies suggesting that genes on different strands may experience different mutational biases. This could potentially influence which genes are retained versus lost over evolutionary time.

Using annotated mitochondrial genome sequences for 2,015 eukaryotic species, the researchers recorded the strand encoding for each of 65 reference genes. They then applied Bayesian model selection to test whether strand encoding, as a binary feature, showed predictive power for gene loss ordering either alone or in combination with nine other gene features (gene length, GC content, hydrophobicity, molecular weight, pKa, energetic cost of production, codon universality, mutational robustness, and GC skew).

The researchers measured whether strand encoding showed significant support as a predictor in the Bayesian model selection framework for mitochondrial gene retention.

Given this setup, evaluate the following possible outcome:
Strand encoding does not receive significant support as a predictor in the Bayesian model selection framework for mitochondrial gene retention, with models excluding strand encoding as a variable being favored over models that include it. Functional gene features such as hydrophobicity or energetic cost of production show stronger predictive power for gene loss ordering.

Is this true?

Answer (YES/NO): NO